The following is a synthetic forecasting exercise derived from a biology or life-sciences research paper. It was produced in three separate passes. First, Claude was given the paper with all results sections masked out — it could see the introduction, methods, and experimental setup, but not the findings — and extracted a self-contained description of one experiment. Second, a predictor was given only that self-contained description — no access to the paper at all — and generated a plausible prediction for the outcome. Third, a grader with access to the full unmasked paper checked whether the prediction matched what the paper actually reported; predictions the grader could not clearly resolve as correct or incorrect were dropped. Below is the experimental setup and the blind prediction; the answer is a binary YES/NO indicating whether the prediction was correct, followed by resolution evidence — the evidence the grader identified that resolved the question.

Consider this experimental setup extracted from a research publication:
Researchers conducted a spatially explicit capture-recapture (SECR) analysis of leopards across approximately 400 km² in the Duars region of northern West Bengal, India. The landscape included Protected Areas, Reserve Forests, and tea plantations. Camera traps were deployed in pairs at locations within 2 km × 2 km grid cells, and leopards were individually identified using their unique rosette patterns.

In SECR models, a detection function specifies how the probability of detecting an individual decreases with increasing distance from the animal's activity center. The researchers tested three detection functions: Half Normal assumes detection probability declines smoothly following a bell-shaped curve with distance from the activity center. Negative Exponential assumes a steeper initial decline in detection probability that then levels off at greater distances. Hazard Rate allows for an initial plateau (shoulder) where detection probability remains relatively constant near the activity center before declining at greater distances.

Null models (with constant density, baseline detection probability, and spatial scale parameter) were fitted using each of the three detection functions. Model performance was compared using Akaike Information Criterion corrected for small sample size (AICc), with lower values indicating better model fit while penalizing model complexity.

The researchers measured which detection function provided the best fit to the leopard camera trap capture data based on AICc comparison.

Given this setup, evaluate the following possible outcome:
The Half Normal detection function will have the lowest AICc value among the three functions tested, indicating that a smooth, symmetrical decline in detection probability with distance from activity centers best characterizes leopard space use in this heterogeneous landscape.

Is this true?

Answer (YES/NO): YES